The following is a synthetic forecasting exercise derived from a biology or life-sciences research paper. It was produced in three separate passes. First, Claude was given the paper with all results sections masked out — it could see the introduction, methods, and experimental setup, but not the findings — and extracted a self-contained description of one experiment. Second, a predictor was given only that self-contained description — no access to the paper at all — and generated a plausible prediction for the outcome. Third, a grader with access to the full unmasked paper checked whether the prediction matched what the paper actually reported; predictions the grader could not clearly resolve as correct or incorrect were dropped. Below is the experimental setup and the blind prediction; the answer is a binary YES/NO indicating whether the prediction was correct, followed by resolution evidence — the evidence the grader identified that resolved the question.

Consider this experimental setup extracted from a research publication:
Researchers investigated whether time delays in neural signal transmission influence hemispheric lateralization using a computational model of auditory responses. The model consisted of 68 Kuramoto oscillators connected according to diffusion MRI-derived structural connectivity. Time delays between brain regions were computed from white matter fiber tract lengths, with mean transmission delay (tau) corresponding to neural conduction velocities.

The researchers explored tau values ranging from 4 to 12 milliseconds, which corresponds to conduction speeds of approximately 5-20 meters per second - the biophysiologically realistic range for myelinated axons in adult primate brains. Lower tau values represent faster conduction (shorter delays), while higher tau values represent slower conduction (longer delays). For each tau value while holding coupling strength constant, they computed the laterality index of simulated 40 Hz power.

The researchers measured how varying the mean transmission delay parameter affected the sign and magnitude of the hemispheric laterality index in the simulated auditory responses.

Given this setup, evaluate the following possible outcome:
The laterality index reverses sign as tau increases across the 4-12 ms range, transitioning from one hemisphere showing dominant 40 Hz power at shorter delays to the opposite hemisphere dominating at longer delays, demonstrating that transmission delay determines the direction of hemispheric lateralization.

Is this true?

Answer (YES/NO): NO